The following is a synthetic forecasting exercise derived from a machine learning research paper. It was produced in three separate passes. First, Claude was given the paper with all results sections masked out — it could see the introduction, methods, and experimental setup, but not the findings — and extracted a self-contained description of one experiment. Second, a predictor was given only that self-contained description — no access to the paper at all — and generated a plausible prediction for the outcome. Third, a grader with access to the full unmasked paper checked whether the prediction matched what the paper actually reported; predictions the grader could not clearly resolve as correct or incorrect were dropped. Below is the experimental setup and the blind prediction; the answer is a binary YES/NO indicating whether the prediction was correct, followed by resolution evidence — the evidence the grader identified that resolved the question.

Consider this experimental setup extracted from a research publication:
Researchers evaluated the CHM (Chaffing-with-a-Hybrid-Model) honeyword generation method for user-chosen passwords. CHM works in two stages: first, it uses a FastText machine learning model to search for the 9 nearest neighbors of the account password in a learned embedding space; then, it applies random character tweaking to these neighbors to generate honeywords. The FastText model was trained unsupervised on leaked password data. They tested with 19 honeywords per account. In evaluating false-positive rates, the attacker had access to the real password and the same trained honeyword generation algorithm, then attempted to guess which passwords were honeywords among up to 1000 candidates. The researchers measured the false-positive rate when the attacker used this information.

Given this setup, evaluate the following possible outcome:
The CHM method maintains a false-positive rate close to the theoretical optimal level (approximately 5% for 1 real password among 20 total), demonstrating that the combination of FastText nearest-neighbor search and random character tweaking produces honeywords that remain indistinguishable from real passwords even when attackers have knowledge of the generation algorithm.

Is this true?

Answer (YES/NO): NO